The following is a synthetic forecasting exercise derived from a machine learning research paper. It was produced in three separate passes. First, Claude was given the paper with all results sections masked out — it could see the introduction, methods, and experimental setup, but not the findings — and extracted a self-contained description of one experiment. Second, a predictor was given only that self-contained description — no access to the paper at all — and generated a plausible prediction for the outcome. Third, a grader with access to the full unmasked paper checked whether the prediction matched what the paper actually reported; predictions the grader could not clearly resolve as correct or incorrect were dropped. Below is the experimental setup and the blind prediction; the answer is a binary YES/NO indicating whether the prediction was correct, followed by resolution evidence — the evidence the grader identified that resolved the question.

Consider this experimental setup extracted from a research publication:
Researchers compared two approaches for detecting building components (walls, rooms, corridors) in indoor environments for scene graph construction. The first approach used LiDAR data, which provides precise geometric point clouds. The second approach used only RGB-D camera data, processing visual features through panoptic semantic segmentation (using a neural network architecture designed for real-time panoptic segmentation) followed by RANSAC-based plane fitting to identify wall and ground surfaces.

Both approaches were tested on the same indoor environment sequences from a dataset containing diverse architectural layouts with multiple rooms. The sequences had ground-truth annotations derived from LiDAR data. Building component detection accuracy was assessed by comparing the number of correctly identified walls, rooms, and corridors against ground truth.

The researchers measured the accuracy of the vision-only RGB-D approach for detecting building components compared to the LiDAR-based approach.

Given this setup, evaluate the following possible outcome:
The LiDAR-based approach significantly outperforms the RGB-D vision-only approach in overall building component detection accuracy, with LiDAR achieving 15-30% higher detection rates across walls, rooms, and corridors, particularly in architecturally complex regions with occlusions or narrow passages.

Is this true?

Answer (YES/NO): NO